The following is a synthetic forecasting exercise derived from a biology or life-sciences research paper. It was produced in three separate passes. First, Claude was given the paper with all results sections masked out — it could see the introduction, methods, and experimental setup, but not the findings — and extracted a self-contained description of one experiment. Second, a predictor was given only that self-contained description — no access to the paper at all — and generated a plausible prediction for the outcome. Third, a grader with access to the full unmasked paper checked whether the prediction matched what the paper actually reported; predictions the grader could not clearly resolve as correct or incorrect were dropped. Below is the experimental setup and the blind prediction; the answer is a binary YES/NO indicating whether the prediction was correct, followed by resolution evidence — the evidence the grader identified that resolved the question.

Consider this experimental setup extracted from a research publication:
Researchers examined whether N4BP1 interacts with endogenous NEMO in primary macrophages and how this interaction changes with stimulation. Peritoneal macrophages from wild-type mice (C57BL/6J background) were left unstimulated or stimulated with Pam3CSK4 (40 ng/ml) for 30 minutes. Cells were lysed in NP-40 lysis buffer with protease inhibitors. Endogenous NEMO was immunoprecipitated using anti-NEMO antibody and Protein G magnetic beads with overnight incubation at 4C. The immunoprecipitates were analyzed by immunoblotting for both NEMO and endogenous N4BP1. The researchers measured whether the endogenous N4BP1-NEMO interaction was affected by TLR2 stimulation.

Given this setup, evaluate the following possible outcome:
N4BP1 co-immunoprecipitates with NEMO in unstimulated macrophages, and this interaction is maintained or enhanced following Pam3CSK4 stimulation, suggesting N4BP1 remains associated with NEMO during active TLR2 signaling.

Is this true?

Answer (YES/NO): YES